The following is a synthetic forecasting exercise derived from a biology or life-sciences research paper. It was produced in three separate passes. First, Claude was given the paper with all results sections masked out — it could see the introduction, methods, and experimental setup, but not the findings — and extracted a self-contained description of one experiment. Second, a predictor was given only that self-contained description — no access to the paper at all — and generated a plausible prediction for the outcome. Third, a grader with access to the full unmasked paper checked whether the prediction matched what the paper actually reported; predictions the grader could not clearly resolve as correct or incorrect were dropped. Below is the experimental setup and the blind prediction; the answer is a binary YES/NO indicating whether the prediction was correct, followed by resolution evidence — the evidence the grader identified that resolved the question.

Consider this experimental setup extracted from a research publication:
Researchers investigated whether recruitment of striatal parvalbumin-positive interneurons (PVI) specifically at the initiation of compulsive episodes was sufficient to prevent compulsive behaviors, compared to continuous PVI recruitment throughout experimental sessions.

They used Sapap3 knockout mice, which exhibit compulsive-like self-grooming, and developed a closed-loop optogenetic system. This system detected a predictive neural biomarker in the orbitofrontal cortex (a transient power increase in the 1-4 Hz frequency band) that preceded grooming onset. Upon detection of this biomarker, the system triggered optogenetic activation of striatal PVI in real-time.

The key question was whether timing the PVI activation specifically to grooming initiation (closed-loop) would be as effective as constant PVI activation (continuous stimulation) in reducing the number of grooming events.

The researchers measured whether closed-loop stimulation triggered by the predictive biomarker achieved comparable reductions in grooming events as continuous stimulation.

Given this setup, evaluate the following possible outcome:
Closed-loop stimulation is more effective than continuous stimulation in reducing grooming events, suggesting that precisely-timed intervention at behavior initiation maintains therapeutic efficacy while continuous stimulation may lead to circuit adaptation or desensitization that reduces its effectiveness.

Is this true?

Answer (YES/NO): NO